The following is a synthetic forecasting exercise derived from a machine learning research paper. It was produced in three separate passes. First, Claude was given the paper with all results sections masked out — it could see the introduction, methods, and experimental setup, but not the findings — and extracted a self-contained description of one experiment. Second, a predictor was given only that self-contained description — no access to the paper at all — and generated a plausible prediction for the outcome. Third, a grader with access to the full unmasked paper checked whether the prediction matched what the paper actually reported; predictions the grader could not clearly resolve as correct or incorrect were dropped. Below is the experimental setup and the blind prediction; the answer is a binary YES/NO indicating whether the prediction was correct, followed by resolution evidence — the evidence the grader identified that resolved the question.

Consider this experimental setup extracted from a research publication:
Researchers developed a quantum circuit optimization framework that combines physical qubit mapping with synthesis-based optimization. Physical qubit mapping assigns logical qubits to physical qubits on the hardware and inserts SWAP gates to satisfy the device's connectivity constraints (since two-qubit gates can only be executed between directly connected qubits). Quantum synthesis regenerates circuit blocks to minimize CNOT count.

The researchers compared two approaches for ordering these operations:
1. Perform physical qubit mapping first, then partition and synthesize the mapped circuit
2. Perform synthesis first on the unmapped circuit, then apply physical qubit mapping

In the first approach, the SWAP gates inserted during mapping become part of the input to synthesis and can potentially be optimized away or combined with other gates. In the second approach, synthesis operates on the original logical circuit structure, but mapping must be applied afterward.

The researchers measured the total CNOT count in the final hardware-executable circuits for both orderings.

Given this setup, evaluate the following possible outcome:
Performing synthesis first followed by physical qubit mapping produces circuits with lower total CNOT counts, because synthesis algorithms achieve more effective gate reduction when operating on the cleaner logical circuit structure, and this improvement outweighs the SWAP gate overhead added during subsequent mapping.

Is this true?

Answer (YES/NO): NO